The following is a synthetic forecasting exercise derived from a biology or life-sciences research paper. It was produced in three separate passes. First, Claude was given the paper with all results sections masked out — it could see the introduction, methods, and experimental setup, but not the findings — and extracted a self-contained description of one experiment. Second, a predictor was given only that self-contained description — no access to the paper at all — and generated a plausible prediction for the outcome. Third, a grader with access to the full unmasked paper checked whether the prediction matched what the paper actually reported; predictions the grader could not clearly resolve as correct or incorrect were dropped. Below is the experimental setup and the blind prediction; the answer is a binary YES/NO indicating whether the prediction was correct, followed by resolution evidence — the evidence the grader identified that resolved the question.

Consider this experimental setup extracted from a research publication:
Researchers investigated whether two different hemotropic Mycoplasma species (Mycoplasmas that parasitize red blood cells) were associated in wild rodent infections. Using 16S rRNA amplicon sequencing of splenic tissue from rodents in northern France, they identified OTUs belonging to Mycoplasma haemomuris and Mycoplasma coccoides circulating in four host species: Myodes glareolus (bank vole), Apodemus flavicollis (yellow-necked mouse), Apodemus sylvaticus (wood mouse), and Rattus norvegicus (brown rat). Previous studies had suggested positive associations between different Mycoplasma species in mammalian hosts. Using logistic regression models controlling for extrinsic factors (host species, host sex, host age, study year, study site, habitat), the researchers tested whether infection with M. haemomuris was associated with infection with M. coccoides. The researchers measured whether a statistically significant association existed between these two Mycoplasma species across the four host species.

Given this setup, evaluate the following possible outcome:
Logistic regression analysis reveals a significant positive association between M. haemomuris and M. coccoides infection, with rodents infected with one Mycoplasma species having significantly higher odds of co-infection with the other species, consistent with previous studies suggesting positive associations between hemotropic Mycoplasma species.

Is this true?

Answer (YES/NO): YES